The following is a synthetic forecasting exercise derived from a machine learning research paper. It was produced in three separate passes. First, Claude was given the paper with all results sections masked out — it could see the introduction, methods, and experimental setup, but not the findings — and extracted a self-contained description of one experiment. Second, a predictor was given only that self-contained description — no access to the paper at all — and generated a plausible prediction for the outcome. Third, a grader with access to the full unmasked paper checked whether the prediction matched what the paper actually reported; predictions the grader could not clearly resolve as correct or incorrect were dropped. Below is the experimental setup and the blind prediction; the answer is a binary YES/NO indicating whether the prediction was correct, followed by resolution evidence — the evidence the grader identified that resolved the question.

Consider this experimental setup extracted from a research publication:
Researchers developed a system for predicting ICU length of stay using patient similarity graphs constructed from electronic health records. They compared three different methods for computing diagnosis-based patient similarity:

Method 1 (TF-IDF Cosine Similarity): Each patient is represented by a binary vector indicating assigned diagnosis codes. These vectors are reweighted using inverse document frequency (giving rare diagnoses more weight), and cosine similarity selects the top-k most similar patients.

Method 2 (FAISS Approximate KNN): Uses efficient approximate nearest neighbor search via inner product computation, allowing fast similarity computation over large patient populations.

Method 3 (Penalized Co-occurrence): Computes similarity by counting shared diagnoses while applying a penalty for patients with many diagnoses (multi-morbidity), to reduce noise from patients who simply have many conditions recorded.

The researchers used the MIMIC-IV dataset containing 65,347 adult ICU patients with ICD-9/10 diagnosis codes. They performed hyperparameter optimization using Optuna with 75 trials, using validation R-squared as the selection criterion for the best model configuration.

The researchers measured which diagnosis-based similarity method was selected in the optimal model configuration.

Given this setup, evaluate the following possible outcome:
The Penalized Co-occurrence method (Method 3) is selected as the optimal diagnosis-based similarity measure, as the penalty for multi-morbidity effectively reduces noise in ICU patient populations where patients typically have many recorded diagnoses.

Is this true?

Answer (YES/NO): NO